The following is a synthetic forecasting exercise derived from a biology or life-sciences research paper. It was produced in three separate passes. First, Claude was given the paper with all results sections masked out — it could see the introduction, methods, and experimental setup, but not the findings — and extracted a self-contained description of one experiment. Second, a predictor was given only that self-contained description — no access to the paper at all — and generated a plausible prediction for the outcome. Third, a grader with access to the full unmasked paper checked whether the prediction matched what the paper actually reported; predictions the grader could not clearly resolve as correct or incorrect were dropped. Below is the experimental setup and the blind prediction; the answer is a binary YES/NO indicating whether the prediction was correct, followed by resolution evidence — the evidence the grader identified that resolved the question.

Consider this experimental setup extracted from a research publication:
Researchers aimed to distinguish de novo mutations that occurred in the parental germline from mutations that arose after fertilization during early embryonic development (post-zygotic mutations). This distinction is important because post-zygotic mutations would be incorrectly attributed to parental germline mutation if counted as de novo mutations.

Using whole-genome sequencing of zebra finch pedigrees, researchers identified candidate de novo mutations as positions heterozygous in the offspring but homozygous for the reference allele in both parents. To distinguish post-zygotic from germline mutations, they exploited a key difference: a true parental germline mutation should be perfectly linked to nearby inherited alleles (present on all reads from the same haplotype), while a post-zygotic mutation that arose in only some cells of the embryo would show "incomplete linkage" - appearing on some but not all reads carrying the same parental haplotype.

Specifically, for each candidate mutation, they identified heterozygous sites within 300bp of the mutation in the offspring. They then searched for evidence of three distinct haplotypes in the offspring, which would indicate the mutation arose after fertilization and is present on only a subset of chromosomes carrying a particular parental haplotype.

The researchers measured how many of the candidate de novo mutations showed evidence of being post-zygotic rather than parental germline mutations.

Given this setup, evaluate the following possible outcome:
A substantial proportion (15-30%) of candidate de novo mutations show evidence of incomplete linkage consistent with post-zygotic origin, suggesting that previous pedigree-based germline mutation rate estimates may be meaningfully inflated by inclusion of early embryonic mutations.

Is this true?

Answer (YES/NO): YES